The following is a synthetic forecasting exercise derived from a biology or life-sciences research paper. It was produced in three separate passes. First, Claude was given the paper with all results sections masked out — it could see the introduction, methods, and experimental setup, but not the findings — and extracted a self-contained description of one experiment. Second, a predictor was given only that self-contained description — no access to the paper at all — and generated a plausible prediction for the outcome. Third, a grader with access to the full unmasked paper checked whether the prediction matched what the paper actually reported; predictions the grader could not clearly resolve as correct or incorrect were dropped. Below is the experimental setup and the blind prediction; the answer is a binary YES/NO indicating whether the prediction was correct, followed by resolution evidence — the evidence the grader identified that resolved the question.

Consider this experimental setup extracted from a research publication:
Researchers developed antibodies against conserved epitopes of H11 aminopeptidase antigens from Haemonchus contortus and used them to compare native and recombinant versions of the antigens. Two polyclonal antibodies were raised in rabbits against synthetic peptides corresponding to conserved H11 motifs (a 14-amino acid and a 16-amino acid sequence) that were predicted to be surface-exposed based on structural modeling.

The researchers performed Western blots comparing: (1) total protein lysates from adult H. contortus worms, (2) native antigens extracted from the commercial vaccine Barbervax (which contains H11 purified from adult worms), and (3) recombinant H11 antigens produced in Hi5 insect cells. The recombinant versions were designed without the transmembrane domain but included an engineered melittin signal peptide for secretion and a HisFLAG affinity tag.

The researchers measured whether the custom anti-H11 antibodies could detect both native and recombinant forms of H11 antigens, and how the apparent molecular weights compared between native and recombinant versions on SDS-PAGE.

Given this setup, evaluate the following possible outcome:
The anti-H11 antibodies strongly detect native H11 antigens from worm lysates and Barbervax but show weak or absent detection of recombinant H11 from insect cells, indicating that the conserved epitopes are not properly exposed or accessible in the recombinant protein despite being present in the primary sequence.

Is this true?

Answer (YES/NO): NO